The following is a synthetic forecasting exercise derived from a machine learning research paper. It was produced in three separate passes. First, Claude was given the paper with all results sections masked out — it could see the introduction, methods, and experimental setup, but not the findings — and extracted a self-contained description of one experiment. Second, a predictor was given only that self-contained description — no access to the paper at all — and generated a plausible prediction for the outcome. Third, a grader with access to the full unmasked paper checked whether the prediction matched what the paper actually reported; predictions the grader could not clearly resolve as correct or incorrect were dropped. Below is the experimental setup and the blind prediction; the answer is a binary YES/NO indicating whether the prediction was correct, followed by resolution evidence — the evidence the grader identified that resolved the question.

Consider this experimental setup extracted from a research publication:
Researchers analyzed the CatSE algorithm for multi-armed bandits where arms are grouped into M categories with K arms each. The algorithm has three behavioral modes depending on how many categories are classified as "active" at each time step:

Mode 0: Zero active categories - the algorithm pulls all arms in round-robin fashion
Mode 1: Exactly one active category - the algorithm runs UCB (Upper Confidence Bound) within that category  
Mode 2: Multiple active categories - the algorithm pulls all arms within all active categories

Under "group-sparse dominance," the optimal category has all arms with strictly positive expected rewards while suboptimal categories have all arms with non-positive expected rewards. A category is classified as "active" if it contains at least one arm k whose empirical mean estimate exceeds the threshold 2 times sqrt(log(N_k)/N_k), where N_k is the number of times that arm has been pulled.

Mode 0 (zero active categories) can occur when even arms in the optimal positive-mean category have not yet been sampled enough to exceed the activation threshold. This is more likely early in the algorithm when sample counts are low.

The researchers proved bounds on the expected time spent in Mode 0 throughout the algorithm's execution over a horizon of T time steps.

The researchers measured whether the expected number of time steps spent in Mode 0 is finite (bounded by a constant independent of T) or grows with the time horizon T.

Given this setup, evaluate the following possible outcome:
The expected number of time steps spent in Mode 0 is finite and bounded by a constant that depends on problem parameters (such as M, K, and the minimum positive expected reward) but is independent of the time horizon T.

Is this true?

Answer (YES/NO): YES